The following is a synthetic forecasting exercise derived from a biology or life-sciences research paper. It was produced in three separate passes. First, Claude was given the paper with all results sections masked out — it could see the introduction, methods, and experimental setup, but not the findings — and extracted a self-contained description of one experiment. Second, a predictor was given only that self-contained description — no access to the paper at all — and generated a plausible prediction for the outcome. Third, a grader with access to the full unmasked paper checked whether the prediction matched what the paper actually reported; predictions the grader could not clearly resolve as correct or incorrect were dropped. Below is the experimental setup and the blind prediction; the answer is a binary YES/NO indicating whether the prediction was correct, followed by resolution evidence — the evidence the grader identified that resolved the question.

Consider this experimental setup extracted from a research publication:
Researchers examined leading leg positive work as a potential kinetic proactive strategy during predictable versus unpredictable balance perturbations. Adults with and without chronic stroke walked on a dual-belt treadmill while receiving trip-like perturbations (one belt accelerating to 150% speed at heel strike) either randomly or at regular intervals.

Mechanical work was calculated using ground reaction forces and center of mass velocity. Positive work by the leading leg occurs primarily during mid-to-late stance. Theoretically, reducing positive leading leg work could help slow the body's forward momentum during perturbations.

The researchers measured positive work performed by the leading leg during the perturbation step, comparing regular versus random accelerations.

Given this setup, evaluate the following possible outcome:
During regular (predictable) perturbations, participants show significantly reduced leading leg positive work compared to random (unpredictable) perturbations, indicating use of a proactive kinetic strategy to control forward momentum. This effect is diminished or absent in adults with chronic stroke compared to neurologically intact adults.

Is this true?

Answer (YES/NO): YES